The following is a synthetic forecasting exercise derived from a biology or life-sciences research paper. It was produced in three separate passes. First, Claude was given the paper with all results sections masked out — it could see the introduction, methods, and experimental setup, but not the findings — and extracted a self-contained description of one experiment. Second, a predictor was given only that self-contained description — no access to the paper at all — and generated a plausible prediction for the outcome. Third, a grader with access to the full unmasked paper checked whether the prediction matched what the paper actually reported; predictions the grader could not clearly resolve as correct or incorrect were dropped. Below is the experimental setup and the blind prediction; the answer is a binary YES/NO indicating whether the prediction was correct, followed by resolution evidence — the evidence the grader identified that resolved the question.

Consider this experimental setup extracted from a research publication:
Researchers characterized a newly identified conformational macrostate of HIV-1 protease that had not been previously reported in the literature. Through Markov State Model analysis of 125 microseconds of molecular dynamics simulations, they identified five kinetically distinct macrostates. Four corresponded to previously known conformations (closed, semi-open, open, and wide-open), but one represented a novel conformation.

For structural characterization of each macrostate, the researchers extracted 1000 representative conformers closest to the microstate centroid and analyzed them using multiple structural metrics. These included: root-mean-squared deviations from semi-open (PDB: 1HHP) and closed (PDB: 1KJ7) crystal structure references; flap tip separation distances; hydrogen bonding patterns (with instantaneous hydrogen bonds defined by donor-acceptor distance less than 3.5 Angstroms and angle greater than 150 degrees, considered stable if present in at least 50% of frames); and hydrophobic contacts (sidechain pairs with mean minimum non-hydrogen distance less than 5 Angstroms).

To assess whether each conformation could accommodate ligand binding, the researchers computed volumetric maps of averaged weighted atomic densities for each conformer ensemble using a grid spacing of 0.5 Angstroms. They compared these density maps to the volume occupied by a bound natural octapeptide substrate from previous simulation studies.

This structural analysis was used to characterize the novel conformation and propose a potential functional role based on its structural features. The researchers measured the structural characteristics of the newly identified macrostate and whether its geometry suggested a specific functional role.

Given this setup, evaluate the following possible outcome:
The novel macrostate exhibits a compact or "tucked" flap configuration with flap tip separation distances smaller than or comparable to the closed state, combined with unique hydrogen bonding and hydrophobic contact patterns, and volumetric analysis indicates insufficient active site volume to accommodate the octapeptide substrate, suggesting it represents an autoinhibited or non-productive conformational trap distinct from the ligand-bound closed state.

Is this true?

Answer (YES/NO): NO